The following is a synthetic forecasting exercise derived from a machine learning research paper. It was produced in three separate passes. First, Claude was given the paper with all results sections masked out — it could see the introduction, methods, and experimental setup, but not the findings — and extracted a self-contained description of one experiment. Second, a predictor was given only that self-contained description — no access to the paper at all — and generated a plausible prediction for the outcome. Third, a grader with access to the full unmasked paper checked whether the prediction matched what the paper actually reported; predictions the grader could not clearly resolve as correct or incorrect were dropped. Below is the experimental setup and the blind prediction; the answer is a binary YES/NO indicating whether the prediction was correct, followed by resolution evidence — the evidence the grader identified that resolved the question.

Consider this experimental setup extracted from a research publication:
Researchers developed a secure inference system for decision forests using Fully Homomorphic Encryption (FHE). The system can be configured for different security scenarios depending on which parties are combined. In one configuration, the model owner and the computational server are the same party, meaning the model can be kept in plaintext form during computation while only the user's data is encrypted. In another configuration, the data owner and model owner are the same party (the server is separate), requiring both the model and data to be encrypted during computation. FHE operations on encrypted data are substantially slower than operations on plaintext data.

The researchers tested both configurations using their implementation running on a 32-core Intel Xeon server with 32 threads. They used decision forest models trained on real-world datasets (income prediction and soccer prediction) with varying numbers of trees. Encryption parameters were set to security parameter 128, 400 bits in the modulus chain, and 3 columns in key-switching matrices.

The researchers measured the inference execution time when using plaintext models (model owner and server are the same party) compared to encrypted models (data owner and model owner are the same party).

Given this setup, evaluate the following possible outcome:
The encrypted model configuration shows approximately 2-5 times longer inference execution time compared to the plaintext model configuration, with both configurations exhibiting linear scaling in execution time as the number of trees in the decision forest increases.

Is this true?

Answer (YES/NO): NO